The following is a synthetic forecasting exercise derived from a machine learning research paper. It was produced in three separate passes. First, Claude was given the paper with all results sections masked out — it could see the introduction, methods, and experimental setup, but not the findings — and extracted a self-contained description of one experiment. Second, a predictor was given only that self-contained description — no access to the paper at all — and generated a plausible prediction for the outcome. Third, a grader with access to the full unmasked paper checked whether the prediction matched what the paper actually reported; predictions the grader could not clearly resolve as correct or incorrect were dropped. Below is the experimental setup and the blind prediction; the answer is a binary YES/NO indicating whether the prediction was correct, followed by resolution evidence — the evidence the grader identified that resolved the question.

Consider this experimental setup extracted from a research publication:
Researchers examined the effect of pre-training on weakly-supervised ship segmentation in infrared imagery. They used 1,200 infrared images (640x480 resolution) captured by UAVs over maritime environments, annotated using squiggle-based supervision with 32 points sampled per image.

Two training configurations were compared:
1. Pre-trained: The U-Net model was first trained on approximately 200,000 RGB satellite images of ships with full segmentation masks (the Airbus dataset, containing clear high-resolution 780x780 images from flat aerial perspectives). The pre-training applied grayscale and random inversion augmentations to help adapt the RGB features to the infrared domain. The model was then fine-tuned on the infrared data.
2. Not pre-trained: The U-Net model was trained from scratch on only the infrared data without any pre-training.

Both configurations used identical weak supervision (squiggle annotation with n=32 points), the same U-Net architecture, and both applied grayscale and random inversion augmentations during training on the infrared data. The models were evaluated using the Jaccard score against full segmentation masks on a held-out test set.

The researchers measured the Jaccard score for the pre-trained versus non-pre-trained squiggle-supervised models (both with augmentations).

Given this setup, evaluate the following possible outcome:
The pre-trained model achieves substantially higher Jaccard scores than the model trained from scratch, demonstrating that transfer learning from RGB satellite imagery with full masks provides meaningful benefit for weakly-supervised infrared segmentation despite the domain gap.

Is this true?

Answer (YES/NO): NO